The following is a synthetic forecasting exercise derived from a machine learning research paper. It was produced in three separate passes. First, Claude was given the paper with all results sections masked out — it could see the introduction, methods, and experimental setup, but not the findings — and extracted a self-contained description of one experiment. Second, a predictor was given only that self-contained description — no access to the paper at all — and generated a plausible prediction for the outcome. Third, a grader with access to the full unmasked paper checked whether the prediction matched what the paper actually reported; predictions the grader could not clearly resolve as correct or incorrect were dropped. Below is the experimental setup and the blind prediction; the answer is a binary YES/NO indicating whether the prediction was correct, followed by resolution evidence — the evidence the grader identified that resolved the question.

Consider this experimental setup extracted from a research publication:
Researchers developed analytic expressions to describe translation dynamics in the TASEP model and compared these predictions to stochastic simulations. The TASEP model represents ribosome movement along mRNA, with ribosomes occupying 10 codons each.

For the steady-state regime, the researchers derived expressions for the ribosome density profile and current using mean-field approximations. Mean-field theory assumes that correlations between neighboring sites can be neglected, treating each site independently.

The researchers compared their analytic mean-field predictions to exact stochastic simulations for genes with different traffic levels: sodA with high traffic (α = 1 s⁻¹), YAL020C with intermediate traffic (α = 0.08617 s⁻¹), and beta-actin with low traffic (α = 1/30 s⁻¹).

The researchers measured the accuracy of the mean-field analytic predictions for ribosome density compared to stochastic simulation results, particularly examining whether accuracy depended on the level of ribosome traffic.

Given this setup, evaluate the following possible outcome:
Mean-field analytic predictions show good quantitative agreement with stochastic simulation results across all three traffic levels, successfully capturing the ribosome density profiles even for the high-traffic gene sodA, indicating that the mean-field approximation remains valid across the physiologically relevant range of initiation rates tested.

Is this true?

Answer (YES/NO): NO